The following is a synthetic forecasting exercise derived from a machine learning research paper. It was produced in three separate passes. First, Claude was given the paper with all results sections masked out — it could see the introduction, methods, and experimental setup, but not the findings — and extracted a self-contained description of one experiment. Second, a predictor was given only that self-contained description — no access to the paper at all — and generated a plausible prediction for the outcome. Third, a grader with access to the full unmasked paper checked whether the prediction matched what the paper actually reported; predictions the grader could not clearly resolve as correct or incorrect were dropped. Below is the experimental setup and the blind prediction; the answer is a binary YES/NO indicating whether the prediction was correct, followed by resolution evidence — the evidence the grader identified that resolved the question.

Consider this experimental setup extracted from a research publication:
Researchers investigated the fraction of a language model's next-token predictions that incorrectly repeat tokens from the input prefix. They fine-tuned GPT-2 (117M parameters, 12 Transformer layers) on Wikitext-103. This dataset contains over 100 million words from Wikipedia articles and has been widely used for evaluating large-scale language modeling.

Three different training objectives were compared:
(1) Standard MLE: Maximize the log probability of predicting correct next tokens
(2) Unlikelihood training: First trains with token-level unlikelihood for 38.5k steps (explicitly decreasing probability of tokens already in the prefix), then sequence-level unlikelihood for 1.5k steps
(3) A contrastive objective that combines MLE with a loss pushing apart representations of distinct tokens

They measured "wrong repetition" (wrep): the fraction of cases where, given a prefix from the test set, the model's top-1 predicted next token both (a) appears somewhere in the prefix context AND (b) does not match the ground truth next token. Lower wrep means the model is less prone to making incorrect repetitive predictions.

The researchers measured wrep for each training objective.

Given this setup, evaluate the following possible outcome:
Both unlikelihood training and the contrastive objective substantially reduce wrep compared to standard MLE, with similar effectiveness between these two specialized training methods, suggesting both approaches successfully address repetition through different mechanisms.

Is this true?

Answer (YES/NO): NO